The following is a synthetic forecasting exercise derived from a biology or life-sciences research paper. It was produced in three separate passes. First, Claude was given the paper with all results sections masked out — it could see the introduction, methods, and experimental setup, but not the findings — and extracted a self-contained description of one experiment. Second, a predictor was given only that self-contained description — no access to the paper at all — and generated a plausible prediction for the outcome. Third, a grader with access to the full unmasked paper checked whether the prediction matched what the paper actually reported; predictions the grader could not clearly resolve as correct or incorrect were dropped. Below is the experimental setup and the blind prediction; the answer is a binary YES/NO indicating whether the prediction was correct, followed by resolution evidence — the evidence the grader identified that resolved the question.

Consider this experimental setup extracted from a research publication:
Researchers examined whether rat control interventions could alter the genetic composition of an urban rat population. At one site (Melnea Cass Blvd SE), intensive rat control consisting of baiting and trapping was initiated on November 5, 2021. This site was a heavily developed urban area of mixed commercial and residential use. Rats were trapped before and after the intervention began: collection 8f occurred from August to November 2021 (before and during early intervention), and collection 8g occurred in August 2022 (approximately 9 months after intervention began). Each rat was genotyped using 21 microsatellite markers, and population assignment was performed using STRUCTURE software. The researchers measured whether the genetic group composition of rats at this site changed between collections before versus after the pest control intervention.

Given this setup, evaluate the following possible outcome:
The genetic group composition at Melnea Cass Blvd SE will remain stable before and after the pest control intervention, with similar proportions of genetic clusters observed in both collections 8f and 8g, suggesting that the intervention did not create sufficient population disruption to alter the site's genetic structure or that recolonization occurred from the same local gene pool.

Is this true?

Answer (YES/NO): YES